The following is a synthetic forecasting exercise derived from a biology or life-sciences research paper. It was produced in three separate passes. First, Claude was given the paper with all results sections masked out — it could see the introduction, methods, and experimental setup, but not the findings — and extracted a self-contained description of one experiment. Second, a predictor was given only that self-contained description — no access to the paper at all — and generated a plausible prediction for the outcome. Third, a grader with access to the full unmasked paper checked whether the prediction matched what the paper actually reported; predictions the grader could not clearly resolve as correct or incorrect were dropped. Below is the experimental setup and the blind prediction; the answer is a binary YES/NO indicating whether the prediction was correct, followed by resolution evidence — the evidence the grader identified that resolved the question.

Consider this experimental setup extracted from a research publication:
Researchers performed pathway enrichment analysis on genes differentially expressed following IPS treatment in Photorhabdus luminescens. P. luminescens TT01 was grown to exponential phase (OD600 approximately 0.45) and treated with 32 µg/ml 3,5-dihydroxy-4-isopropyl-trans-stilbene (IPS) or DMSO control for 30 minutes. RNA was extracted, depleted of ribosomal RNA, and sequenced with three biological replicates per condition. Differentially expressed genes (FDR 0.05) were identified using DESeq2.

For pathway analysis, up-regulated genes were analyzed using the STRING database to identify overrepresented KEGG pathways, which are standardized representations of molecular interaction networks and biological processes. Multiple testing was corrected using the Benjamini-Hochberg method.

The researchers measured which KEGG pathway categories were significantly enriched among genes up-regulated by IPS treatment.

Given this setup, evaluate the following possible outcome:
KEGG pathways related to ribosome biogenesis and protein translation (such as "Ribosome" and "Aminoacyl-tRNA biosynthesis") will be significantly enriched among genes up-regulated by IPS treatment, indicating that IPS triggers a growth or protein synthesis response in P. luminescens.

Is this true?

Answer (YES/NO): NO